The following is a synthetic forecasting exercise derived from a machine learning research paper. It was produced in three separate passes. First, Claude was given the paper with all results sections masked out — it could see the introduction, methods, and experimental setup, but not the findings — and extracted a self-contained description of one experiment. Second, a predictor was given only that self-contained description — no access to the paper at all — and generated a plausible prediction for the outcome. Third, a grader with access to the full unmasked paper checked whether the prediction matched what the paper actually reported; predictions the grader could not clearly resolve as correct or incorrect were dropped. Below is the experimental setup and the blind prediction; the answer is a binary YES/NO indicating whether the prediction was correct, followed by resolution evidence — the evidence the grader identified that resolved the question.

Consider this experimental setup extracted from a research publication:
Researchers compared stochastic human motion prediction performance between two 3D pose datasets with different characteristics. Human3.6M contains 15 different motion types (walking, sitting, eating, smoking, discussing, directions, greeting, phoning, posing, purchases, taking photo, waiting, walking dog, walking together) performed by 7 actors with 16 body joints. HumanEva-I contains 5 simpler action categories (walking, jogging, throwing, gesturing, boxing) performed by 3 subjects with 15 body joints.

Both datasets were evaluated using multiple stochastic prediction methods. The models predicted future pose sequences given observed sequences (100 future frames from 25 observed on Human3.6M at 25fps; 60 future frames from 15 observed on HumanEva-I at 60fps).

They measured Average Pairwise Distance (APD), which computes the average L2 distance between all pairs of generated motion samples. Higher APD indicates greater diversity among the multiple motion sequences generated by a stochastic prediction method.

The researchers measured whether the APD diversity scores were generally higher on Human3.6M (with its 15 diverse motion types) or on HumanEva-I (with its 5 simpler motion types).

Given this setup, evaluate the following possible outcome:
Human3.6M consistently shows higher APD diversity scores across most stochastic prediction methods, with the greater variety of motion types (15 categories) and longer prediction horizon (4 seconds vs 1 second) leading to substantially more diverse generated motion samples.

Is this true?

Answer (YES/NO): NO